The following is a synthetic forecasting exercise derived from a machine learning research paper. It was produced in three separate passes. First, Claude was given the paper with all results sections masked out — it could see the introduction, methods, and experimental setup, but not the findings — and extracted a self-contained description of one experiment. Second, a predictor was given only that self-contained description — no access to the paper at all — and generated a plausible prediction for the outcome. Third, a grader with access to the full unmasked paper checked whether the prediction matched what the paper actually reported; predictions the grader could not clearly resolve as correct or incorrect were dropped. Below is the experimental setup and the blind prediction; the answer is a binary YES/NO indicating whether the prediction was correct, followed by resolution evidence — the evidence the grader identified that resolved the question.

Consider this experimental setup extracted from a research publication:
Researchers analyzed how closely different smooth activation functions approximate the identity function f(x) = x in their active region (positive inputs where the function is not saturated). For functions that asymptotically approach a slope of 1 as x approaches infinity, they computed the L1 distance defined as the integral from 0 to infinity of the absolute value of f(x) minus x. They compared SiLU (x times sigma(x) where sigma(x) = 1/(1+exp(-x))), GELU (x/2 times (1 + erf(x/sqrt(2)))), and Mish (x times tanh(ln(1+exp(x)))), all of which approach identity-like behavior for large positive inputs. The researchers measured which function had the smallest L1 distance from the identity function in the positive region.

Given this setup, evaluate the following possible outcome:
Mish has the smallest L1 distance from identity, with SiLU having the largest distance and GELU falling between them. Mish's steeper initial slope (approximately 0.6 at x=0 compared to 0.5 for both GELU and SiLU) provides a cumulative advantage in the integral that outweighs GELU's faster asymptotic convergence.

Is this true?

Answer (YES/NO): YES